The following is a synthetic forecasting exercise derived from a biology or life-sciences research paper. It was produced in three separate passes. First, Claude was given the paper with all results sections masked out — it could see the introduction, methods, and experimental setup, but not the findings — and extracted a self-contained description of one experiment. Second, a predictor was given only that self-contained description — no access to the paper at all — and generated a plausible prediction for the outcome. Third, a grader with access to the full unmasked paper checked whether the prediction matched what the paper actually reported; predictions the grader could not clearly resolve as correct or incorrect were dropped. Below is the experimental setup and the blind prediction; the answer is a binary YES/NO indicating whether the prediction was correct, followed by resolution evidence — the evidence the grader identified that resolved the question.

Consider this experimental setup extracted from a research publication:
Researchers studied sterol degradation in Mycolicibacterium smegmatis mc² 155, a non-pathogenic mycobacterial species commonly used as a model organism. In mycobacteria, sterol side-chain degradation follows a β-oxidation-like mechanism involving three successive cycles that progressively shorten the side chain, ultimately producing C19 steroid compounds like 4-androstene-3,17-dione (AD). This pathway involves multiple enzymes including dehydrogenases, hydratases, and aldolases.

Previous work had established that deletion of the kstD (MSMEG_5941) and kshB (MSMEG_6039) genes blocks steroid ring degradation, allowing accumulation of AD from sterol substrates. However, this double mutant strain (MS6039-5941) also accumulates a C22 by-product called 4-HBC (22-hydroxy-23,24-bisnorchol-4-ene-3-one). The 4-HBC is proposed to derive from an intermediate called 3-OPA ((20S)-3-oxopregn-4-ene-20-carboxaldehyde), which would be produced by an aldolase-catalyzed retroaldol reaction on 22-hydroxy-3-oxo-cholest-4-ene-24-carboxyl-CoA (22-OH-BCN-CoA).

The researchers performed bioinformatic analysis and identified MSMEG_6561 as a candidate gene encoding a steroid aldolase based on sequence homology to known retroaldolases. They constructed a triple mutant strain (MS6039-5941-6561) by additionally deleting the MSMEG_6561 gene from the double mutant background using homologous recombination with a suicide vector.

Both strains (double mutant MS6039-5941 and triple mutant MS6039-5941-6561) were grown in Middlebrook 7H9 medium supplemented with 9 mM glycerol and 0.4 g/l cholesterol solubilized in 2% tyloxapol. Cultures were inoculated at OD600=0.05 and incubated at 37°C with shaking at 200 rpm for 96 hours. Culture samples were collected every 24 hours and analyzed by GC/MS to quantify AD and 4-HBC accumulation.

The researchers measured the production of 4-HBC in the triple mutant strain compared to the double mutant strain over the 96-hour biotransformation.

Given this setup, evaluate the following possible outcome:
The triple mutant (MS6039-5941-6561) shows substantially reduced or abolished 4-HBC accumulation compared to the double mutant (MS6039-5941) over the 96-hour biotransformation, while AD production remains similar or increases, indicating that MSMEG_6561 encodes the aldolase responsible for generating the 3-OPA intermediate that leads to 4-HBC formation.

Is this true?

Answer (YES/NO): YES